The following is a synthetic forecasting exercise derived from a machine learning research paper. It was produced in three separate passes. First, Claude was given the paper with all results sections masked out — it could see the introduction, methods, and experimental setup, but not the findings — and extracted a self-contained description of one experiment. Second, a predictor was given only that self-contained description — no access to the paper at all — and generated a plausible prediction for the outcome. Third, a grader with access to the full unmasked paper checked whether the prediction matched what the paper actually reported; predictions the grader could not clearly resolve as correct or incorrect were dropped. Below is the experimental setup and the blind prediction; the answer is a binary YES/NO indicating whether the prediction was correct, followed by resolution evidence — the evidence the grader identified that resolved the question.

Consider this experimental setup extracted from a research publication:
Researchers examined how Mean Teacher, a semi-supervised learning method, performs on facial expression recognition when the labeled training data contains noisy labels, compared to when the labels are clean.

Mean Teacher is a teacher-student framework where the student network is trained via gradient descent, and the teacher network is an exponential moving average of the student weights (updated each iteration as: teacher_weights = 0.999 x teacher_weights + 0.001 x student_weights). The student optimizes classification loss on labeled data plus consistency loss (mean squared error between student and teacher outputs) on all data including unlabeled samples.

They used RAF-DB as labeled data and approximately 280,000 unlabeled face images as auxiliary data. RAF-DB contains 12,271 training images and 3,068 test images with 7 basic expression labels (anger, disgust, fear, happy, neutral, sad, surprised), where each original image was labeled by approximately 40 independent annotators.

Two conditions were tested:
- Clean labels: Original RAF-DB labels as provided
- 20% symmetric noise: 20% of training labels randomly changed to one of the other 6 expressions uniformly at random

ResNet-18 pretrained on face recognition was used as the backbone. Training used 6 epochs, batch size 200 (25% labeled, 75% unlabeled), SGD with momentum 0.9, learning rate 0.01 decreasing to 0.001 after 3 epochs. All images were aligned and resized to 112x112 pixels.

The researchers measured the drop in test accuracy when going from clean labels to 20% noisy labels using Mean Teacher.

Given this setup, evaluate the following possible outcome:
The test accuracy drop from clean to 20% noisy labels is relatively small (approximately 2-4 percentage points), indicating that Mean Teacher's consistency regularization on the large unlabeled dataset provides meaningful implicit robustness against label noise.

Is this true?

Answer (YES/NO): NO